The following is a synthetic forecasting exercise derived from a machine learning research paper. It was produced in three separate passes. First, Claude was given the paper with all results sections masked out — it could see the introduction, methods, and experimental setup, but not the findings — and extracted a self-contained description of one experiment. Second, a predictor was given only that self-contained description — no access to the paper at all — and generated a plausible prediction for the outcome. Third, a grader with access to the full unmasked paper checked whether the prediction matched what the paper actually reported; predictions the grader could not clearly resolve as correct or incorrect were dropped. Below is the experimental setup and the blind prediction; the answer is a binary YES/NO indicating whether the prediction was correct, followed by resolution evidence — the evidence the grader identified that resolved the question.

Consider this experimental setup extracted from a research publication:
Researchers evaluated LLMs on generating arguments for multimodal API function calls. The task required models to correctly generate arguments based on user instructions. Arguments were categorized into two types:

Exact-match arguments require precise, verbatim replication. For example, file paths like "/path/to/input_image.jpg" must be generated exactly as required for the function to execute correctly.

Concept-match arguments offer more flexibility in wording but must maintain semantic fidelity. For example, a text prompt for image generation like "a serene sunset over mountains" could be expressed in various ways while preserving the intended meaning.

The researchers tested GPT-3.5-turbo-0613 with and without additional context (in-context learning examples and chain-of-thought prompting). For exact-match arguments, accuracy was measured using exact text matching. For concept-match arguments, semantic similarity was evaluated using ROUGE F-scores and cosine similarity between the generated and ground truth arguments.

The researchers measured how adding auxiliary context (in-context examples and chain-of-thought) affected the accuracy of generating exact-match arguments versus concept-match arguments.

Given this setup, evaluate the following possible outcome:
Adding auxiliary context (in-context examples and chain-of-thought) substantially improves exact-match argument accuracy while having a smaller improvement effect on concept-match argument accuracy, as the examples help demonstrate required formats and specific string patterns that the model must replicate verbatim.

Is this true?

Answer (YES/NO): NO